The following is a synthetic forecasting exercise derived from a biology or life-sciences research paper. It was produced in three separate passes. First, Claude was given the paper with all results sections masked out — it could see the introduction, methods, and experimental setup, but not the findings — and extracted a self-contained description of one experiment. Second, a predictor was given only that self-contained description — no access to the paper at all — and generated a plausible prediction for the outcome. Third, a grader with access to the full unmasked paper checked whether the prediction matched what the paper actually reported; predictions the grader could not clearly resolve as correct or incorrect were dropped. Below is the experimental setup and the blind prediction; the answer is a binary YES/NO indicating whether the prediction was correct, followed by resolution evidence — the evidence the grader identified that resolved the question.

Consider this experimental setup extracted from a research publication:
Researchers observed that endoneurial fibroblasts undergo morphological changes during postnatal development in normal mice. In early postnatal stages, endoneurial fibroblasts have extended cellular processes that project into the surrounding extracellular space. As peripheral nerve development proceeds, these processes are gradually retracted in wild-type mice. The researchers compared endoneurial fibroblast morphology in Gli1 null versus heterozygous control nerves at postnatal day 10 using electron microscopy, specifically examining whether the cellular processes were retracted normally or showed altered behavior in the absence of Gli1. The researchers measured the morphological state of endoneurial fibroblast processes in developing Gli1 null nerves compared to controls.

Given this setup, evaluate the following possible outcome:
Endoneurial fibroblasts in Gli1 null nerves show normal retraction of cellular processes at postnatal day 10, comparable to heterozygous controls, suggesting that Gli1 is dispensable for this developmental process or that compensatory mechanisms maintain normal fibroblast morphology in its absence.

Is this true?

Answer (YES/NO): NO